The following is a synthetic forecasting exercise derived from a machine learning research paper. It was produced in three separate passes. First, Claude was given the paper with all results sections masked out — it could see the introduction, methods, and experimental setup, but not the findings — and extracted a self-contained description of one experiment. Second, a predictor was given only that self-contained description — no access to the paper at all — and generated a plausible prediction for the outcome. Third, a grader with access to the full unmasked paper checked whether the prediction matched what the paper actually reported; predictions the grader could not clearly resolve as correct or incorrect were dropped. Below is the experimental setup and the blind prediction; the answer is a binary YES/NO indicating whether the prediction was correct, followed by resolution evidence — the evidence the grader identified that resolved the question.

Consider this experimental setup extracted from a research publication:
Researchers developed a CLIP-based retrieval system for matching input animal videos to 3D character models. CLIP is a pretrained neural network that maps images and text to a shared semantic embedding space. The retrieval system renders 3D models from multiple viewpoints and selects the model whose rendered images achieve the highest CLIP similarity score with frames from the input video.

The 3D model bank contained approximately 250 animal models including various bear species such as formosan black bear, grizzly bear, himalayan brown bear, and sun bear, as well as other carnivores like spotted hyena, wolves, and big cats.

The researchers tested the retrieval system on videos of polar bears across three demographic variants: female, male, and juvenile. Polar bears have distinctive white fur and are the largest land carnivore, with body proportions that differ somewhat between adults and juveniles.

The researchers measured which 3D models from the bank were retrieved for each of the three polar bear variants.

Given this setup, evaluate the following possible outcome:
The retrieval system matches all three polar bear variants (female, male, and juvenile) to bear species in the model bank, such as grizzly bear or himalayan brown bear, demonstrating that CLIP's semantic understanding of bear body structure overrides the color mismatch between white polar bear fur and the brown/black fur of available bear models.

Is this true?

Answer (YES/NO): NO